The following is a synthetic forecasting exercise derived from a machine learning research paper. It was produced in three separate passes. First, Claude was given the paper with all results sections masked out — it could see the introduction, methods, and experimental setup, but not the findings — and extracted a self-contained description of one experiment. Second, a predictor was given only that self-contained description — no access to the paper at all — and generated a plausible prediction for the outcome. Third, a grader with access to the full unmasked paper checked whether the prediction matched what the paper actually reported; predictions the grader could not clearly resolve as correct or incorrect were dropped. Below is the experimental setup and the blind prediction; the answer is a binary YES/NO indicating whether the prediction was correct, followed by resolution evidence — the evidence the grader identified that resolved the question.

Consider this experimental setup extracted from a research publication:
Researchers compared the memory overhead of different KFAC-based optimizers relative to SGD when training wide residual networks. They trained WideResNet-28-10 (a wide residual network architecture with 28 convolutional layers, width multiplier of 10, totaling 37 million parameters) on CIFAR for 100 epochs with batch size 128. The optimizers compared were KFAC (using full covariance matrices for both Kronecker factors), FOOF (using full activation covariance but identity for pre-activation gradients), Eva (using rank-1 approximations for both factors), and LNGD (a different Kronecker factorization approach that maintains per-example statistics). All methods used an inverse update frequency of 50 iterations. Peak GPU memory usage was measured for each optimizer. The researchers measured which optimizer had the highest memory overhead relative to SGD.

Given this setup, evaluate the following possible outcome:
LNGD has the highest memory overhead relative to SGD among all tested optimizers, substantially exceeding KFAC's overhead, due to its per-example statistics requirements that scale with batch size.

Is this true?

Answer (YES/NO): YES